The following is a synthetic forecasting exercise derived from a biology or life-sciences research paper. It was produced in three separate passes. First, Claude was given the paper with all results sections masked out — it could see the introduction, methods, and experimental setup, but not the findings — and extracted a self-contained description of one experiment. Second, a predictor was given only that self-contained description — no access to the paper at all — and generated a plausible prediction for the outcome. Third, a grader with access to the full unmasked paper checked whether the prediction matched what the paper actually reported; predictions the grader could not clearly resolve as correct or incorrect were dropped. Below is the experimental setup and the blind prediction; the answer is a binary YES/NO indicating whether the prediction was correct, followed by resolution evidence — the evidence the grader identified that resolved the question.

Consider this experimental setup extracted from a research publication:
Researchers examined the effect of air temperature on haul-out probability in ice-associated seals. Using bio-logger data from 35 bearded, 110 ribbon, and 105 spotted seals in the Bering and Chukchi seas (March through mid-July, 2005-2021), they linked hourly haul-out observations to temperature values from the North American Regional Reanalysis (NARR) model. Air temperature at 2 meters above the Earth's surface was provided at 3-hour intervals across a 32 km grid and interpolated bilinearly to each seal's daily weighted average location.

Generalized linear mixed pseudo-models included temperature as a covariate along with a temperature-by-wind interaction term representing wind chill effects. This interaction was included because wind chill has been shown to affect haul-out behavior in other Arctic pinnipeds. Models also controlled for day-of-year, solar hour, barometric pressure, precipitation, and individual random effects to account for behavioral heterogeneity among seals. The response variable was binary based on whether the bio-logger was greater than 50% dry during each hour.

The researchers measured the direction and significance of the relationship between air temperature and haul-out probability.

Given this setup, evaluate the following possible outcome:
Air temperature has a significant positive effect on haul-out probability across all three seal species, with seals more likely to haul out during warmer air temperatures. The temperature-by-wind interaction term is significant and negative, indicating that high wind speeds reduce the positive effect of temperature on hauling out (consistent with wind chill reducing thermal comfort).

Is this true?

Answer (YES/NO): NO